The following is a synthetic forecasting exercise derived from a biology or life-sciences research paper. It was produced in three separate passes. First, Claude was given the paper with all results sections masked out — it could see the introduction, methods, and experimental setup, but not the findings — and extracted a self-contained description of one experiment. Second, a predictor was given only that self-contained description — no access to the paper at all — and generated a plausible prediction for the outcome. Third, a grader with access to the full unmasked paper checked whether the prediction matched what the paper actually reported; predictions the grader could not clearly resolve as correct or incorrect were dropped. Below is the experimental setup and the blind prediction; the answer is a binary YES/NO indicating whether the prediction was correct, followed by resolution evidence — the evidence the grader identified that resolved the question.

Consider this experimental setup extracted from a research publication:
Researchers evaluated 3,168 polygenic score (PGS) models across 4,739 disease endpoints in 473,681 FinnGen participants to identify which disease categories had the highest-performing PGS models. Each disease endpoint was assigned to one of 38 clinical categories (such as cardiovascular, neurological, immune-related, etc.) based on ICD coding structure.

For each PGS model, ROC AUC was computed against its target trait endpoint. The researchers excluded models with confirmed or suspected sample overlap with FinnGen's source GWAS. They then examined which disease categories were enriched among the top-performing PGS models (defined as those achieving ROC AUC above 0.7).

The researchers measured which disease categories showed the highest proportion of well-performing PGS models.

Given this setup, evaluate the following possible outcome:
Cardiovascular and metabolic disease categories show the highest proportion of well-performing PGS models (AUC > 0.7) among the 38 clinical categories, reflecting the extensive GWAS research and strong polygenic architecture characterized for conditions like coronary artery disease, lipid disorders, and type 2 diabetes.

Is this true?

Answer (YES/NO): NO